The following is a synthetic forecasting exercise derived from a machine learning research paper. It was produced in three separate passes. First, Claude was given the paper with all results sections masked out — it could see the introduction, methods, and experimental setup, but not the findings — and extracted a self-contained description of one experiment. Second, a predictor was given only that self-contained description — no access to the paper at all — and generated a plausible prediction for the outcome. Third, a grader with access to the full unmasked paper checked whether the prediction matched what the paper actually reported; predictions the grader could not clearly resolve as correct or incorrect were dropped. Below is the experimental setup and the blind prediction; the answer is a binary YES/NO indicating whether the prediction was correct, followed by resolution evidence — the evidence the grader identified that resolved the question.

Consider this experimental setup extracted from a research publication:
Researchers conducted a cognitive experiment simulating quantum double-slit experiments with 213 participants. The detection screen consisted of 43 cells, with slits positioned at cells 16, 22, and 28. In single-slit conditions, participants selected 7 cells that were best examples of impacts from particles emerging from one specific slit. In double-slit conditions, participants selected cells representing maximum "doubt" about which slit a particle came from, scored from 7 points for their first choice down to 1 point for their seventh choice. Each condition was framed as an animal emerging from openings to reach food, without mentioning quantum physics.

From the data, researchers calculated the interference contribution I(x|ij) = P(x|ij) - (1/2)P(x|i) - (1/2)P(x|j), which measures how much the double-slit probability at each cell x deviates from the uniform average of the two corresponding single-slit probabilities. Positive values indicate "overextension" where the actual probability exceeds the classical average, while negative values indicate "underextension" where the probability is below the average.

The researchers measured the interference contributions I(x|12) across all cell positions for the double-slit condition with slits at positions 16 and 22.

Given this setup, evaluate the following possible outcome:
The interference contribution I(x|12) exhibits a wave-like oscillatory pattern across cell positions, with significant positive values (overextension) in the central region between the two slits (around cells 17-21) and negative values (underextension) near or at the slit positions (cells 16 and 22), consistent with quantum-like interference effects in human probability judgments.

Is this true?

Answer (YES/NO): YES